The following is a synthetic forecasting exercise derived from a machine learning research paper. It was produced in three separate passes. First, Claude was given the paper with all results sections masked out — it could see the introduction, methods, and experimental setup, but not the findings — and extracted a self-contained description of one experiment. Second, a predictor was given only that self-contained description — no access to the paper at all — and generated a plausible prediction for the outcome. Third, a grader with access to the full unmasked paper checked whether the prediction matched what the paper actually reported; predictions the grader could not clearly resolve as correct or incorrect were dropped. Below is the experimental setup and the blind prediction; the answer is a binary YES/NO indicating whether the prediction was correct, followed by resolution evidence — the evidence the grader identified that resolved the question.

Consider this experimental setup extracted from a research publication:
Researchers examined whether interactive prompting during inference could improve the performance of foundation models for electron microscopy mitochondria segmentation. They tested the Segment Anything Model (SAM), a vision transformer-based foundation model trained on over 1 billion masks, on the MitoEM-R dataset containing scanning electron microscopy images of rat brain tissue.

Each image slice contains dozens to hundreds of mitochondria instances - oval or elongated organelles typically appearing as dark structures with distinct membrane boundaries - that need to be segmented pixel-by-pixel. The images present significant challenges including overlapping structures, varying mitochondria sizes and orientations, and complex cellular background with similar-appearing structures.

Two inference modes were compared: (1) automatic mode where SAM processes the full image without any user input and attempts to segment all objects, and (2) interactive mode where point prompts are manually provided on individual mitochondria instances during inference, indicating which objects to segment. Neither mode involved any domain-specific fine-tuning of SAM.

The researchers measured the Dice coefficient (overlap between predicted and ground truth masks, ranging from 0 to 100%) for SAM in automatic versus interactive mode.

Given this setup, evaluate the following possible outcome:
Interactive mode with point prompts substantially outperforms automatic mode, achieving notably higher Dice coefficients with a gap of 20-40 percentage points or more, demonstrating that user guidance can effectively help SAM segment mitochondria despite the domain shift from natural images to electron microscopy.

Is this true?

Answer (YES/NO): NO